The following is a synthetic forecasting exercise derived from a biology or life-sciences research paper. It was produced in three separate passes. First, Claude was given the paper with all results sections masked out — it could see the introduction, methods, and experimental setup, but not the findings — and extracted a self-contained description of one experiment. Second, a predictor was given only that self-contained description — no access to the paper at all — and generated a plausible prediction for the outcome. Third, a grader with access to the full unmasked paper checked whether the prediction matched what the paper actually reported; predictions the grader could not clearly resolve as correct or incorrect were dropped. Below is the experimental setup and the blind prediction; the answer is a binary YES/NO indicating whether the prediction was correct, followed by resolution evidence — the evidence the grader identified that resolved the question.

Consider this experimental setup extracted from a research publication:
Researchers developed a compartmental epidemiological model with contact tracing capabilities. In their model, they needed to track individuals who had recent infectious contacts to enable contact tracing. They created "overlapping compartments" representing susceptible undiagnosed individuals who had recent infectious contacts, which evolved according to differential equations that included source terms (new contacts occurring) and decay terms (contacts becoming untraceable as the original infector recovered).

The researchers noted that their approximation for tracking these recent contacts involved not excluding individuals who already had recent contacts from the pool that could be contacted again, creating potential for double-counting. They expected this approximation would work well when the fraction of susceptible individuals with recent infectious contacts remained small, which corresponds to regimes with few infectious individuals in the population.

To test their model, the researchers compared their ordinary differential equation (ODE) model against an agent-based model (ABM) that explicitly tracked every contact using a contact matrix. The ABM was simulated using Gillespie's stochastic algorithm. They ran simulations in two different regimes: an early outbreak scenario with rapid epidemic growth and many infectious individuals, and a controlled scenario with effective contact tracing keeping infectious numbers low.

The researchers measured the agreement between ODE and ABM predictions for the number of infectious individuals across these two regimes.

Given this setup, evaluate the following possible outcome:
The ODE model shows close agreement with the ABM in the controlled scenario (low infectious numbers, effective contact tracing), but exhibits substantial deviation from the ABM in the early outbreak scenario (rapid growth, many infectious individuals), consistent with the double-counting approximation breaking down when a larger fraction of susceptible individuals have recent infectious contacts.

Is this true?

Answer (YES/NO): YES